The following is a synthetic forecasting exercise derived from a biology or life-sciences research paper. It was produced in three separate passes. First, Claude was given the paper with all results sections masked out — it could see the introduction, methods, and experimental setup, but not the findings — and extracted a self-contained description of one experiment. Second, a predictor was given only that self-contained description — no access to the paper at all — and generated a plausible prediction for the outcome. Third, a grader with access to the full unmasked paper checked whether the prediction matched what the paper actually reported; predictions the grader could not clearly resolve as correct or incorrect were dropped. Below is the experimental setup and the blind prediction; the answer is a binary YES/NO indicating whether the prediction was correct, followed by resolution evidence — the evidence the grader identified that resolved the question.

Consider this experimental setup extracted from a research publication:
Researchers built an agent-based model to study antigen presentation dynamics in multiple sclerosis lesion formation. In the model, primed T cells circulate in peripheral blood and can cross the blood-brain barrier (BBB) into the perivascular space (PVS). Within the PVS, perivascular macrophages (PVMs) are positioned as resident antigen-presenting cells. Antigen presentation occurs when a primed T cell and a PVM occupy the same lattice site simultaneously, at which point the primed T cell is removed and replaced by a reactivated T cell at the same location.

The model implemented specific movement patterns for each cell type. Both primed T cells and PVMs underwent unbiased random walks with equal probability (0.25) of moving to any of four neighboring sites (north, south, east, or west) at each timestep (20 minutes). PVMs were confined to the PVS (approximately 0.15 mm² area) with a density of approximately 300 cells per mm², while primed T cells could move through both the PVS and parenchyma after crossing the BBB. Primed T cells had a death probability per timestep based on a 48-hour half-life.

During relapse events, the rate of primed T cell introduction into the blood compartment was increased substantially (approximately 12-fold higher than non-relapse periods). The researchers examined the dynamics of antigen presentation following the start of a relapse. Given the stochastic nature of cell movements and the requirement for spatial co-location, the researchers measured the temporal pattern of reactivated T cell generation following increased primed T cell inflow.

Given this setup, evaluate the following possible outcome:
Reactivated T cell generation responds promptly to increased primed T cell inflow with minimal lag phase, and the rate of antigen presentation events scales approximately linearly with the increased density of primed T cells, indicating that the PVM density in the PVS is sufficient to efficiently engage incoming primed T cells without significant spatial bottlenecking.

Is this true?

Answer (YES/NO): NO